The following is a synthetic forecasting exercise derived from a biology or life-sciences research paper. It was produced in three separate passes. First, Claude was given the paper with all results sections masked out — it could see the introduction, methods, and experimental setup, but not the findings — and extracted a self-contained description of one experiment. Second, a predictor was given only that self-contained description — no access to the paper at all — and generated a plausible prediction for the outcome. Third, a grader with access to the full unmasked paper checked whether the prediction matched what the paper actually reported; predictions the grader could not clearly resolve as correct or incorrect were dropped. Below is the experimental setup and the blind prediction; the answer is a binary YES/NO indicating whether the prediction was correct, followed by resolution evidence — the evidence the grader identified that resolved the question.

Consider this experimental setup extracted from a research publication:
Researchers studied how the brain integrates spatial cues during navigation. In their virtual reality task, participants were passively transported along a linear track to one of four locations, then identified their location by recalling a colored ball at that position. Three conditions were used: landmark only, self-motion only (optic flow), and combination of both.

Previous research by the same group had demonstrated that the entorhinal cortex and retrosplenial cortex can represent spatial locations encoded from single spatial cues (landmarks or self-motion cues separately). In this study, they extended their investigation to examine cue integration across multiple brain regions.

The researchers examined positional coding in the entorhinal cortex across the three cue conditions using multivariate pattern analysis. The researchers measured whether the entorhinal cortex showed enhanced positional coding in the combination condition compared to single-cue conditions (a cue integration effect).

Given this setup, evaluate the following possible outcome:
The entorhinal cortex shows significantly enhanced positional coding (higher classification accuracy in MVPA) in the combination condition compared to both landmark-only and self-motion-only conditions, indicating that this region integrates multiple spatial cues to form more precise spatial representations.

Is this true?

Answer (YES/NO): NO